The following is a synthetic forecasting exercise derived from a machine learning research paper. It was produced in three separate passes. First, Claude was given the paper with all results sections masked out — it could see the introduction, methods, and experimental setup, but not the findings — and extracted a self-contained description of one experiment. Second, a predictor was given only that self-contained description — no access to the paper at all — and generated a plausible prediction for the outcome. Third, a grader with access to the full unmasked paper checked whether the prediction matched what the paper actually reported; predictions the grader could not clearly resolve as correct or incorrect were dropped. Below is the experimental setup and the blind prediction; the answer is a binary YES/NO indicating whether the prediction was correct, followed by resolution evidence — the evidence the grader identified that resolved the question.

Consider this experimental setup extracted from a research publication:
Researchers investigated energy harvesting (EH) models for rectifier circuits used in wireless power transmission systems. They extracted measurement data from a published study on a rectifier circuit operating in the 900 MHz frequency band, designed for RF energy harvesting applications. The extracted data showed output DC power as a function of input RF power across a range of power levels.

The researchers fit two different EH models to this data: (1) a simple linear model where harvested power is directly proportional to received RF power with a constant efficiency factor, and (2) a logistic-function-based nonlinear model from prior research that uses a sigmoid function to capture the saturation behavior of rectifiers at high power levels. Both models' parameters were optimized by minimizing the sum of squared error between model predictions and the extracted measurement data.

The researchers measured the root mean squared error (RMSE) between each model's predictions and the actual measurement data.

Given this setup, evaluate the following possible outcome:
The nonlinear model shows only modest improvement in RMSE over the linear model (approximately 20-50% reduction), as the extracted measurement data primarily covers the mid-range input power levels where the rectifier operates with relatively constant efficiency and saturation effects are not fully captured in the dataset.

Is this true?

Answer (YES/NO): NO